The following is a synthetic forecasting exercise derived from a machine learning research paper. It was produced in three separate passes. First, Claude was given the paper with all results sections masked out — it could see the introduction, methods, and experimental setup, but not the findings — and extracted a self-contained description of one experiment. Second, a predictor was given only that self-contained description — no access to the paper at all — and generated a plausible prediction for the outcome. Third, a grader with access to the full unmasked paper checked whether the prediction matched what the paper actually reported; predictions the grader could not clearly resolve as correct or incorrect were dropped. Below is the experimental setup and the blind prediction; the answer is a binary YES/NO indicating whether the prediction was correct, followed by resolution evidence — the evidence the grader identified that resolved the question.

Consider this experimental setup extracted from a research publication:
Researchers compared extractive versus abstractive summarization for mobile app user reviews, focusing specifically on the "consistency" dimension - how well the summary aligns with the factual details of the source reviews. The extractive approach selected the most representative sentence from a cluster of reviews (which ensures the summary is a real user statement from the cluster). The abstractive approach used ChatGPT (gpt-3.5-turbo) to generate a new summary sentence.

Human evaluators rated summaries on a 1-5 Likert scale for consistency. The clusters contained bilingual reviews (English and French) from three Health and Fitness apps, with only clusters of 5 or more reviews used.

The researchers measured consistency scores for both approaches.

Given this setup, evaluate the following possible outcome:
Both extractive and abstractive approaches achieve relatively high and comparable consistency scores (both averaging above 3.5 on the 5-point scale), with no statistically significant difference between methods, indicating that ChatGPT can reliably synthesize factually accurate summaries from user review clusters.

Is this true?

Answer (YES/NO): YES